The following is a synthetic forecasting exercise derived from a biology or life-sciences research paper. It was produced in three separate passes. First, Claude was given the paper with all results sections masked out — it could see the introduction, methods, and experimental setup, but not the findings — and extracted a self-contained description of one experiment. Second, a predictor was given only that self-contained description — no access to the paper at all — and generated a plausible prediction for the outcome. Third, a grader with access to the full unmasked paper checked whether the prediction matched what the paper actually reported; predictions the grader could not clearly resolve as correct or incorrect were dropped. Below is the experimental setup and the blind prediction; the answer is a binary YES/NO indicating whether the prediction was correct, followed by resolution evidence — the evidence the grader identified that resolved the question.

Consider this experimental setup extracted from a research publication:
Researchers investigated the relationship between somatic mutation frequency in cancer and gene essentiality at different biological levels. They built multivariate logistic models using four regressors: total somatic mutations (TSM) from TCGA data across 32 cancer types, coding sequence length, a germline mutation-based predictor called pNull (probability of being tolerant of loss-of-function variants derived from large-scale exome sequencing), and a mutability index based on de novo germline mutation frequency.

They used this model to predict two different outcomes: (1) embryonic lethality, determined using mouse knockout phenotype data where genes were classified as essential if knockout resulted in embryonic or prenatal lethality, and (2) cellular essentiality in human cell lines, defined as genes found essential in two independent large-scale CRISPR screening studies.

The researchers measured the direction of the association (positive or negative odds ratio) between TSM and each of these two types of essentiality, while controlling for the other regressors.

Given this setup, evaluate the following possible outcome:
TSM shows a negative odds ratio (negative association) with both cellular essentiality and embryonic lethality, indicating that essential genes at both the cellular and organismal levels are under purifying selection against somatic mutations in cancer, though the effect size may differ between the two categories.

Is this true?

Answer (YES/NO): NO